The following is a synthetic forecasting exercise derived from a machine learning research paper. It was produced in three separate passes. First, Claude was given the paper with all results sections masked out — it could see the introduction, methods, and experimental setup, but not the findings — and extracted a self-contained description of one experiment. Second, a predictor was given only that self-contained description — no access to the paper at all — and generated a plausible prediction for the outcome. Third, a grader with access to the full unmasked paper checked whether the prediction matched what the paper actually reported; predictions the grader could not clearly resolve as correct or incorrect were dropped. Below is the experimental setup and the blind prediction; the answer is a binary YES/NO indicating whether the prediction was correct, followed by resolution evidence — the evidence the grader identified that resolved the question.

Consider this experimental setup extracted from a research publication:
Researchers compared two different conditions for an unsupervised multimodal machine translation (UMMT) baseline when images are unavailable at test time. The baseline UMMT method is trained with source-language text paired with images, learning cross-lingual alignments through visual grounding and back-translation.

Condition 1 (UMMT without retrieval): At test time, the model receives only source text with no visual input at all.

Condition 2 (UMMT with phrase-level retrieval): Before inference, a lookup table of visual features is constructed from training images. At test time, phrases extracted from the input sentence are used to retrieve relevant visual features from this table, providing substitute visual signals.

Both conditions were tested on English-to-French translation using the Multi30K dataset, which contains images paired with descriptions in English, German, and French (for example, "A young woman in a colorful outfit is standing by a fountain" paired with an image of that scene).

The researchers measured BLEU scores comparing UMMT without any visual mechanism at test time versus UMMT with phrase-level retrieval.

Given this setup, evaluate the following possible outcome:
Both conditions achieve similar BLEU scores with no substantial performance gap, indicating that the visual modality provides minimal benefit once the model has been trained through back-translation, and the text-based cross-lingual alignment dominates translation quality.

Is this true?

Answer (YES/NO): NO